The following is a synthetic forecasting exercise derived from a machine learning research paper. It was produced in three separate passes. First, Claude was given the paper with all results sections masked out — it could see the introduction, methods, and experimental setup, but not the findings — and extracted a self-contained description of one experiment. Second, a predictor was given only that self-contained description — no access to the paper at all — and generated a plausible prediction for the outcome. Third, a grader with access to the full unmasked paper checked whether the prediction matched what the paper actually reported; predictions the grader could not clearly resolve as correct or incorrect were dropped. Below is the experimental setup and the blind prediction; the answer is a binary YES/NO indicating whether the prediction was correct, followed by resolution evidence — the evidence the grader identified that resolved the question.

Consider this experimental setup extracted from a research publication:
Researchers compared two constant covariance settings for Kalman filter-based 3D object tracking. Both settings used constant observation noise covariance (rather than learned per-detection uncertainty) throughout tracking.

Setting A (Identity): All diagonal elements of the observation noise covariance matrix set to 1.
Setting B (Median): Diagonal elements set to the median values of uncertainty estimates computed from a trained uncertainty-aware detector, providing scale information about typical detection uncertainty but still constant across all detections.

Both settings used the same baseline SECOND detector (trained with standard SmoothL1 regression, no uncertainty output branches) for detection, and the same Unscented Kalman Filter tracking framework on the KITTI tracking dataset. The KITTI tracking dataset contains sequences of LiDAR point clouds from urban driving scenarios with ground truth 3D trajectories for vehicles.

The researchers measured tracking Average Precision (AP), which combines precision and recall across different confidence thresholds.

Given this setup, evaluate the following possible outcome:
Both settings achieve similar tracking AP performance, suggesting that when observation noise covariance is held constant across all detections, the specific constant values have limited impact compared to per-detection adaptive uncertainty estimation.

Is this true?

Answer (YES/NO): NO